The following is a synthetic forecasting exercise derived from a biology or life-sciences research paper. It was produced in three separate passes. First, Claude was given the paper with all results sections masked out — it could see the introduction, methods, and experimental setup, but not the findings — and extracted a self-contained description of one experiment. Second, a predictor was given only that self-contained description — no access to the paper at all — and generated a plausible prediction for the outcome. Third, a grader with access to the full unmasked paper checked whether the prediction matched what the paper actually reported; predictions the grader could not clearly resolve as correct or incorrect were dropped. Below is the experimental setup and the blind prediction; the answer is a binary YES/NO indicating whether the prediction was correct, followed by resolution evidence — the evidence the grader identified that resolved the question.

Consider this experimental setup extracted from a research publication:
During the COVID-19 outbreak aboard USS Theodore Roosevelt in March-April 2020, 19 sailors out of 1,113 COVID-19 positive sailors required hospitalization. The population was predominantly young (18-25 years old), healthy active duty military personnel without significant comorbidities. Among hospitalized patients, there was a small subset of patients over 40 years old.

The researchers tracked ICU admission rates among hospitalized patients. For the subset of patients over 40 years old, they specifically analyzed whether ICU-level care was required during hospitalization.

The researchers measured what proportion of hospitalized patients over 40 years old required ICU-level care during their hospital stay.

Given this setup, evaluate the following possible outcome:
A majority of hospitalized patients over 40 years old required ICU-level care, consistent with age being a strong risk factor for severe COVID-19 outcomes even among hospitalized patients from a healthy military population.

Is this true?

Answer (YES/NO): YES